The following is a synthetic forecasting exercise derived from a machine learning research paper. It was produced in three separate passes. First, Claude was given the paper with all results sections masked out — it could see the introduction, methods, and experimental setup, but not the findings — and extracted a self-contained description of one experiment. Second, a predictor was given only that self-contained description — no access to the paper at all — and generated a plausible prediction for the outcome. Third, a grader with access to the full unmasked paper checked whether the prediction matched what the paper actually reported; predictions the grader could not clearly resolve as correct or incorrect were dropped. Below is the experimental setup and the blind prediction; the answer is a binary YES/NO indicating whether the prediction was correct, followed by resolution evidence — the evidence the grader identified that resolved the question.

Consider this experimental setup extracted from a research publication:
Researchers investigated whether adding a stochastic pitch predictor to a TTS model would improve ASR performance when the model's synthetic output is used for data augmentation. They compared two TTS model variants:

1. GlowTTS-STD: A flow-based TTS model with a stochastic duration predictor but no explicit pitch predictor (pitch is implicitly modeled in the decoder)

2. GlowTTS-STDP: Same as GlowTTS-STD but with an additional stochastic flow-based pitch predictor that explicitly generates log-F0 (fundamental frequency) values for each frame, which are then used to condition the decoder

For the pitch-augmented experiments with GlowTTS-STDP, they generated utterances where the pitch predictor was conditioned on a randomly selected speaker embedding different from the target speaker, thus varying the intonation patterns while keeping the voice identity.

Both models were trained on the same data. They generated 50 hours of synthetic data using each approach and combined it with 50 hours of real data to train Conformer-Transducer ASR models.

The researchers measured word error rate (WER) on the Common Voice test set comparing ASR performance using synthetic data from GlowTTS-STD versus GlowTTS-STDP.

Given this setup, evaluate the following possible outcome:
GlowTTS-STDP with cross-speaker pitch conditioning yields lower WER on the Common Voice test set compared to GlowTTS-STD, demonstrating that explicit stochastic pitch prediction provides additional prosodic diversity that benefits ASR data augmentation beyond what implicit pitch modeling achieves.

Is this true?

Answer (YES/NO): NO